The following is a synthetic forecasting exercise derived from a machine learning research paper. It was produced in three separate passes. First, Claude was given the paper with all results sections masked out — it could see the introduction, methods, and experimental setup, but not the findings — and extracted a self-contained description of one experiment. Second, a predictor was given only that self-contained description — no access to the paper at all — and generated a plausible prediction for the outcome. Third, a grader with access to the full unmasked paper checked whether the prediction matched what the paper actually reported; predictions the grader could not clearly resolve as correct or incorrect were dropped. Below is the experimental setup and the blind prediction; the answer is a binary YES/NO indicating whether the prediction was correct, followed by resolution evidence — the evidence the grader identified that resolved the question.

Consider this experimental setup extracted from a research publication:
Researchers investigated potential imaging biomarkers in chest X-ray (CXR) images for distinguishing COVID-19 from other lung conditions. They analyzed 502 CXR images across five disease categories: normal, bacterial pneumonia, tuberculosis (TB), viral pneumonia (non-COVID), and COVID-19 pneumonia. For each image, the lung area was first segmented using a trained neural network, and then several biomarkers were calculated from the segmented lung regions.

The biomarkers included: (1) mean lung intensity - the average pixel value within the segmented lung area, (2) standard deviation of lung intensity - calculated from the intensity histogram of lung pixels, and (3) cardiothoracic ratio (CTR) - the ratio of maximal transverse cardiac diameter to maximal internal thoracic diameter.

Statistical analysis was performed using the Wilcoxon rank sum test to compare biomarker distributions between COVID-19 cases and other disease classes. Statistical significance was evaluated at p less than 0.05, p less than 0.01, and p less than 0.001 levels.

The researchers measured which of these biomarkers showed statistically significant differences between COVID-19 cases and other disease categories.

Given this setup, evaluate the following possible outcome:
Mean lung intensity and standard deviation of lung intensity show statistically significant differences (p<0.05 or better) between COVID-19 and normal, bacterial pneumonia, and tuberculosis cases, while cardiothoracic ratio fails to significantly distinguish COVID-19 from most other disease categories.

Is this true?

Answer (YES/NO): NO